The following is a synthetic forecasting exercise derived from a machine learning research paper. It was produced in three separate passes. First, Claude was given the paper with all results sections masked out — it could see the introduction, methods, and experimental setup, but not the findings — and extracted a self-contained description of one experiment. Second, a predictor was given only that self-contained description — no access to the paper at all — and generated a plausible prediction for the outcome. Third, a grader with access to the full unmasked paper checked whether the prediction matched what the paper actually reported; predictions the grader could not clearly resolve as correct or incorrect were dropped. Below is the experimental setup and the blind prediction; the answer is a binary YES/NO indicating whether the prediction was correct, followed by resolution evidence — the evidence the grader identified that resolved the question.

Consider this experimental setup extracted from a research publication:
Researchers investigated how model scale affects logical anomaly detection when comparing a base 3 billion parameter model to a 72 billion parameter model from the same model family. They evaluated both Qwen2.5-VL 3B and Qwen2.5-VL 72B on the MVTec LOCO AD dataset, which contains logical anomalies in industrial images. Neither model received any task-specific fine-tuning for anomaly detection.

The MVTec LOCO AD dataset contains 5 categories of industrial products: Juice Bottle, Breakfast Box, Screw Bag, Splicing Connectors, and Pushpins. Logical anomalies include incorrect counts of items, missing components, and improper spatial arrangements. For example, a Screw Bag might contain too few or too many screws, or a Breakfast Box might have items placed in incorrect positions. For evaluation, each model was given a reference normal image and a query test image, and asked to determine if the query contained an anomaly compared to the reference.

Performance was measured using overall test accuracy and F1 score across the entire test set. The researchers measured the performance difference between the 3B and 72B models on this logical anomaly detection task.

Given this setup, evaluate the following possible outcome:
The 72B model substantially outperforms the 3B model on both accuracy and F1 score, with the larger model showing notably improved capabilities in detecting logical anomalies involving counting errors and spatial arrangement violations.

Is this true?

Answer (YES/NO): NO